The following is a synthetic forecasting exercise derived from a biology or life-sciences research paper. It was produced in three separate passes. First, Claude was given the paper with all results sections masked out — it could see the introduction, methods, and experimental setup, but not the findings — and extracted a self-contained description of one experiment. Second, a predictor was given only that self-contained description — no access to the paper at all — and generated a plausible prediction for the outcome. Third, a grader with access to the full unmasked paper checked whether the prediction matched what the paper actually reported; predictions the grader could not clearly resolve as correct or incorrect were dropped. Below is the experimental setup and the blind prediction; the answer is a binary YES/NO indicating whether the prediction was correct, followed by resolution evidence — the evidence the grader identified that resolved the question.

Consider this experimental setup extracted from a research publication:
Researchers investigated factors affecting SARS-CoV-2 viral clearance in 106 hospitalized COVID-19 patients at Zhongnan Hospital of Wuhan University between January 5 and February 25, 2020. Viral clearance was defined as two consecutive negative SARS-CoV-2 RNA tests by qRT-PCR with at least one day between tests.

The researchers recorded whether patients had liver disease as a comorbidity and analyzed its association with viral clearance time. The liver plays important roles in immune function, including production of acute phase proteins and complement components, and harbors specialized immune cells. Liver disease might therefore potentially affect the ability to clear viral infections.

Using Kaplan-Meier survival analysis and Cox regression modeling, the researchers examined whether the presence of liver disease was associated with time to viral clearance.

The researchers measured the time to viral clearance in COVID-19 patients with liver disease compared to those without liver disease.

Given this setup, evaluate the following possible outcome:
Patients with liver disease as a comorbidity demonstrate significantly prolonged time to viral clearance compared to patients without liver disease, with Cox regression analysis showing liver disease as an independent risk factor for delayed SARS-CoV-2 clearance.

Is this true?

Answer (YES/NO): NO